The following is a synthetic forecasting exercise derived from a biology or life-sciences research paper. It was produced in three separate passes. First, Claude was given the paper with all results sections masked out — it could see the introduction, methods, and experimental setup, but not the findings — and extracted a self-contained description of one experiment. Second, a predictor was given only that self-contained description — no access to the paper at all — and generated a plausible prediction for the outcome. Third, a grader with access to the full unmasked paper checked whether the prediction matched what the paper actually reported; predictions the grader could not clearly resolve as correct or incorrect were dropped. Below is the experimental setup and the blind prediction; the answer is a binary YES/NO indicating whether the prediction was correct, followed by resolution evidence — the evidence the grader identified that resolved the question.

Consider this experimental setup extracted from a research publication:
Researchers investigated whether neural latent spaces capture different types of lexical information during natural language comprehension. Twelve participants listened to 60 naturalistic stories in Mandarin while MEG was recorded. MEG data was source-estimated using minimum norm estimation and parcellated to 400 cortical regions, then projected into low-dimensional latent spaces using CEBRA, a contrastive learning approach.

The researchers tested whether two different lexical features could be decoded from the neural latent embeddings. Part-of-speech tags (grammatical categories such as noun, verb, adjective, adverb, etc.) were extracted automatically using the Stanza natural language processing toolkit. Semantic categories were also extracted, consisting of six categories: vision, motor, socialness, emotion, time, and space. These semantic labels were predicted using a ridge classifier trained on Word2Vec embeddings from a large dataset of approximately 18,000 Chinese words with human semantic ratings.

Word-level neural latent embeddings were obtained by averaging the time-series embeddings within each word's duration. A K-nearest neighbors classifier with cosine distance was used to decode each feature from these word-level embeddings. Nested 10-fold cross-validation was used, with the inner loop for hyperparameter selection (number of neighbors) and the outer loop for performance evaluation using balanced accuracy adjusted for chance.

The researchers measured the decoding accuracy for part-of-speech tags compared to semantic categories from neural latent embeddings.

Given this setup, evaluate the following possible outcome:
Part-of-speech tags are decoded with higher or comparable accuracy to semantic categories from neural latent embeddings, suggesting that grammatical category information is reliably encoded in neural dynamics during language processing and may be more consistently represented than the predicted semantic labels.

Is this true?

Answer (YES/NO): NO